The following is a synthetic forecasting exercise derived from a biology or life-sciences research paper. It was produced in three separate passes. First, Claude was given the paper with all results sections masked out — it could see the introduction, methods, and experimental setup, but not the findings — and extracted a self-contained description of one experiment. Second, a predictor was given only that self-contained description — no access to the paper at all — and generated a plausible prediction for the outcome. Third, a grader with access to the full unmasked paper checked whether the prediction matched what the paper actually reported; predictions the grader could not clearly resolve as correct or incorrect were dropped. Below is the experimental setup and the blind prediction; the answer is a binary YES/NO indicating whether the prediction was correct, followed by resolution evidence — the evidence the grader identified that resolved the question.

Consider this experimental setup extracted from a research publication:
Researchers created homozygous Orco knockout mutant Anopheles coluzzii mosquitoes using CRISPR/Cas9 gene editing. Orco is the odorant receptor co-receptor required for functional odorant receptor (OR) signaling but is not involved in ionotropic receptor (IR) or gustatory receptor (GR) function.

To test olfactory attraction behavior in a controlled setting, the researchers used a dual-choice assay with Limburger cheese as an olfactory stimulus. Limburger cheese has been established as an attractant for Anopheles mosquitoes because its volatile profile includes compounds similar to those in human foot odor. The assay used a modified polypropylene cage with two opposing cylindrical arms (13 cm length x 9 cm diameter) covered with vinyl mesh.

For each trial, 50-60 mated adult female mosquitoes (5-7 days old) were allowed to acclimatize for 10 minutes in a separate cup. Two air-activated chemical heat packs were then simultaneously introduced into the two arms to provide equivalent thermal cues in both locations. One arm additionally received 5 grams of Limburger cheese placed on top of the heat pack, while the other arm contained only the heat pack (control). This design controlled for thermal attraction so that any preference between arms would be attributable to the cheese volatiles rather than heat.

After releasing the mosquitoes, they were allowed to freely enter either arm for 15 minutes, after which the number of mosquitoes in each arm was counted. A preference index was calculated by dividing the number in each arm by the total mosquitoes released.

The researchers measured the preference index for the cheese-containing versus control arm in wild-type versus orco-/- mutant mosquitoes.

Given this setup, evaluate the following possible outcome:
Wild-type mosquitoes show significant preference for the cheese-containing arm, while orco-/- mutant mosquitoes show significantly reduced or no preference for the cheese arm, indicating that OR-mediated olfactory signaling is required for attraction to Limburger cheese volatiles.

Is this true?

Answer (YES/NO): YES